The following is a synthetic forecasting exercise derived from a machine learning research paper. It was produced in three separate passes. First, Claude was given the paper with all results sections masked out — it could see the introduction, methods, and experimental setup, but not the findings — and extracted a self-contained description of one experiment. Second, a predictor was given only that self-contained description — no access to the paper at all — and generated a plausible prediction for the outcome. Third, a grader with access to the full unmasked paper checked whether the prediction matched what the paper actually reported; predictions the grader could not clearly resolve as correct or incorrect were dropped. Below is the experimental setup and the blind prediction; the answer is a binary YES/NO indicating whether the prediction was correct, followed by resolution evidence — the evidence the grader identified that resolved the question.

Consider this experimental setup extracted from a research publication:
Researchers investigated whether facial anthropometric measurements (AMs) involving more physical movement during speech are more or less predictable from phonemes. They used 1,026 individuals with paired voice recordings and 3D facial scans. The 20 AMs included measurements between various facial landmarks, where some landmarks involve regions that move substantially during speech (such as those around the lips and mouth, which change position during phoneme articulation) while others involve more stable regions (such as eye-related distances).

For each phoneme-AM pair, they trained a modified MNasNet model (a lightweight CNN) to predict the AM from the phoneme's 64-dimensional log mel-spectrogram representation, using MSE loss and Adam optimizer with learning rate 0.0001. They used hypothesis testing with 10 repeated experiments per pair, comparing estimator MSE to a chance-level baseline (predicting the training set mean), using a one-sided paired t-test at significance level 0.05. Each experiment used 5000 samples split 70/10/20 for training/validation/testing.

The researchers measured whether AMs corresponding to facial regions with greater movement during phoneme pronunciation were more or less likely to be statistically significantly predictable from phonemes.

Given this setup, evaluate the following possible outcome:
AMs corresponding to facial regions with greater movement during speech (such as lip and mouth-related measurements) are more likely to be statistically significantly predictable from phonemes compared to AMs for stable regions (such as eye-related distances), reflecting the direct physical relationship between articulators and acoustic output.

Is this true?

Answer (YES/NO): YES